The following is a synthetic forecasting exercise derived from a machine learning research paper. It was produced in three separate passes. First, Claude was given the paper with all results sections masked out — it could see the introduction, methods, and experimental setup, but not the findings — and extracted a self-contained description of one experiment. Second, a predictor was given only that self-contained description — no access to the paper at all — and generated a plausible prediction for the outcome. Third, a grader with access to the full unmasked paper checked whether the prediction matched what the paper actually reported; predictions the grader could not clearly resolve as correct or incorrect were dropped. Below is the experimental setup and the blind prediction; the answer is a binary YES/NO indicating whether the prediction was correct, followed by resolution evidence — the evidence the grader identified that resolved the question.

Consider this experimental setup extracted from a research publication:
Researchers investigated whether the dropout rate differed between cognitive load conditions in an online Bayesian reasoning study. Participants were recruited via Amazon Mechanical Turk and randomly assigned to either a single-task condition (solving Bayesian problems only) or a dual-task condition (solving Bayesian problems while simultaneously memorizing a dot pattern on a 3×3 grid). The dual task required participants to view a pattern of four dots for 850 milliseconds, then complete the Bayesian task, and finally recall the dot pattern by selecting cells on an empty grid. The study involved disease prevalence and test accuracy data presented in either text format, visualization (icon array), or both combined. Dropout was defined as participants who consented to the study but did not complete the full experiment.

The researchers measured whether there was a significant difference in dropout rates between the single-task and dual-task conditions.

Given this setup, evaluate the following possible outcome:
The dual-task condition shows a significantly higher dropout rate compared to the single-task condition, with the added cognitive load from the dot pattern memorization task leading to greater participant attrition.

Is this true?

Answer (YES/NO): NO